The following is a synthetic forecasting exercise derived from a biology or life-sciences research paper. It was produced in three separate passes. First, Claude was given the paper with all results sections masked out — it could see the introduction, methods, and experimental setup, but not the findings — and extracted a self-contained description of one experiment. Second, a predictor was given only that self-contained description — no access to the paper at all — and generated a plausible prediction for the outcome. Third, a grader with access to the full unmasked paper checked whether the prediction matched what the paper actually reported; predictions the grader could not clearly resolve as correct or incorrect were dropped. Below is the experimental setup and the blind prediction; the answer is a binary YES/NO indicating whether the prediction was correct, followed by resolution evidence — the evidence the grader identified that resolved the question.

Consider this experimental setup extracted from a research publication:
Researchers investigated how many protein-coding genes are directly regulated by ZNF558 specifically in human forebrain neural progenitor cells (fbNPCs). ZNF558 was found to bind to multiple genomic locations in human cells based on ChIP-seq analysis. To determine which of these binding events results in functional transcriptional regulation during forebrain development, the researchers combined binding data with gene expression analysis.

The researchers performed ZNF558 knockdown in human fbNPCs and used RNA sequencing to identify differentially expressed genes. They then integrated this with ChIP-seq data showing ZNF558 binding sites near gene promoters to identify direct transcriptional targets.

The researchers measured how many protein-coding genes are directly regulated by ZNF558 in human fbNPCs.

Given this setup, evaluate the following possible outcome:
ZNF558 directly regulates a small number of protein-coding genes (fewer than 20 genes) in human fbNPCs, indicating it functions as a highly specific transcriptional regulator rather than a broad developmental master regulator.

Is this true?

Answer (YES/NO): YES